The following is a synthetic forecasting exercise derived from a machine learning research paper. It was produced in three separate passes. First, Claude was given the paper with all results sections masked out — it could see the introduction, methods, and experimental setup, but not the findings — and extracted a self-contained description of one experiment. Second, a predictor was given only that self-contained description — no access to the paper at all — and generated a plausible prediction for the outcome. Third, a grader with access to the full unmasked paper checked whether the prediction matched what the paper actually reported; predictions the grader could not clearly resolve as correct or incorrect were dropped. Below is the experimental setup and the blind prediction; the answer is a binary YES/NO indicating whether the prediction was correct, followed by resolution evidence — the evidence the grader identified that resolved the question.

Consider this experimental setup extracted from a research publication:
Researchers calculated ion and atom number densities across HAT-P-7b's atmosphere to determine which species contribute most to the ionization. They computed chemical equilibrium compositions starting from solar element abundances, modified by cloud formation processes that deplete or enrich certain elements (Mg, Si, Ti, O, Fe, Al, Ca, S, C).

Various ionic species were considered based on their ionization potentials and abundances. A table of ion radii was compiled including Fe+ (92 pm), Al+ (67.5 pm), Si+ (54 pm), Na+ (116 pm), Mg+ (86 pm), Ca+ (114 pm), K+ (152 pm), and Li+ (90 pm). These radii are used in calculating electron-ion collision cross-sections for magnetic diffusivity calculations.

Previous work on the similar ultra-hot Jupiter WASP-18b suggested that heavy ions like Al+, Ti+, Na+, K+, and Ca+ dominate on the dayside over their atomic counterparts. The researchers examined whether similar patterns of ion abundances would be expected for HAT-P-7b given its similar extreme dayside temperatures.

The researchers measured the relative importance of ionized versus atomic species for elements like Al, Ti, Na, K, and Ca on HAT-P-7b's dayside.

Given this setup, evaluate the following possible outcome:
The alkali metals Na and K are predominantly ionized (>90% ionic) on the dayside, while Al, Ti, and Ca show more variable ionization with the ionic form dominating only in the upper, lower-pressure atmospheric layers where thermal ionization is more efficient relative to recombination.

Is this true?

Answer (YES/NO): NO